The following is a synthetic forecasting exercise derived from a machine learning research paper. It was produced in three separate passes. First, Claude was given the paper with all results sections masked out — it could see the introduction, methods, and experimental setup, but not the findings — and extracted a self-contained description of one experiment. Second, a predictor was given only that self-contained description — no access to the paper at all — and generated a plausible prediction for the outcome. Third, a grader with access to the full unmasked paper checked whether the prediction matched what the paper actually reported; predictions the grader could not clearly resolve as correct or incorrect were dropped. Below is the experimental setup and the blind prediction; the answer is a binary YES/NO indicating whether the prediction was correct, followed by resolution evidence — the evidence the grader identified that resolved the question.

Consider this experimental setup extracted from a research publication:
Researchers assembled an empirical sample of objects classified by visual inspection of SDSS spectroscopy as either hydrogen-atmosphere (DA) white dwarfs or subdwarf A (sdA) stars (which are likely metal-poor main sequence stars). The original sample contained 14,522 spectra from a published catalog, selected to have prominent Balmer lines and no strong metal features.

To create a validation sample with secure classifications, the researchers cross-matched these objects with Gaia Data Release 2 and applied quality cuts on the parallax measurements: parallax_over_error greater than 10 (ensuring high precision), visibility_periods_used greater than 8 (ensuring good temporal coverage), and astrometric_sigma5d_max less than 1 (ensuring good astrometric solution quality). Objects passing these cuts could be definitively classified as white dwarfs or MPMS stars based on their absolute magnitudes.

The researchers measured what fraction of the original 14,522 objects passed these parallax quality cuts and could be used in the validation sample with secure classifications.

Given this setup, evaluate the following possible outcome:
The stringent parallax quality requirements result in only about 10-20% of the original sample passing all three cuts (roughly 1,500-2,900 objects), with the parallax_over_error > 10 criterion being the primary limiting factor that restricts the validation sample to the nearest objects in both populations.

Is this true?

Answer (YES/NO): YES